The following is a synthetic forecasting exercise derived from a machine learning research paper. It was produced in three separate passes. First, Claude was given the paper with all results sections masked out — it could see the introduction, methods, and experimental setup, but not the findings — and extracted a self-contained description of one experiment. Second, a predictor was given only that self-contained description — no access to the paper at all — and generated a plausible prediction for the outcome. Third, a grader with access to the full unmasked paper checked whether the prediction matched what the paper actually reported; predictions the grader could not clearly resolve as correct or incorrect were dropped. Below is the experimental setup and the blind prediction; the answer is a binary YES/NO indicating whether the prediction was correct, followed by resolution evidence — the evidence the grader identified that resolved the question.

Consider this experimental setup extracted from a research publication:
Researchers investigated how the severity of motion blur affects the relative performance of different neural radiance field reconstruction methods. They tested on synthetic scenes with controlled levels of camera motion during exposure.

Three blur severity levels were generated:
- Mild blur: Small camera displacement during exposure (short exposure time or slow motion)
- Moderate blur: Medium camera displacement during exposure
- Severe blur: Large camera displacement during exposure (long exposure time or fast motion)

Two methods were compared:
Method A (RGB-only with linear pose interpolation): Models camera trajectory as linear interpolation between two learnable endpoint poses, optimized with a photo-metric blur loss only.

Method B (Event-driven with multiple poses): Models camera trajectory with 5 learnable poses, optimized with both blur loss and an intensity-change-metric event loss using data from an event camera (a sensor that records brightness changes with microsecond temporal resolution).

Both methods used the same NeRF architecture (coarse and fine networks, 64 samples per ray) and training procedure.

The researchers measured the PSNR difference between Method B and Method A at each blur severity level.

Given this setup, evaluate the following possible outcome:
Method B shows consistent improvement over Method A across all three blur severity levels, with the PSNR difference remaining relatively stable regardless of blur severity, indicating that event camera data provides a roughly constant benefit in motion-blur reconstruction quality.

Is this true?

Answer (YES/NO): NO